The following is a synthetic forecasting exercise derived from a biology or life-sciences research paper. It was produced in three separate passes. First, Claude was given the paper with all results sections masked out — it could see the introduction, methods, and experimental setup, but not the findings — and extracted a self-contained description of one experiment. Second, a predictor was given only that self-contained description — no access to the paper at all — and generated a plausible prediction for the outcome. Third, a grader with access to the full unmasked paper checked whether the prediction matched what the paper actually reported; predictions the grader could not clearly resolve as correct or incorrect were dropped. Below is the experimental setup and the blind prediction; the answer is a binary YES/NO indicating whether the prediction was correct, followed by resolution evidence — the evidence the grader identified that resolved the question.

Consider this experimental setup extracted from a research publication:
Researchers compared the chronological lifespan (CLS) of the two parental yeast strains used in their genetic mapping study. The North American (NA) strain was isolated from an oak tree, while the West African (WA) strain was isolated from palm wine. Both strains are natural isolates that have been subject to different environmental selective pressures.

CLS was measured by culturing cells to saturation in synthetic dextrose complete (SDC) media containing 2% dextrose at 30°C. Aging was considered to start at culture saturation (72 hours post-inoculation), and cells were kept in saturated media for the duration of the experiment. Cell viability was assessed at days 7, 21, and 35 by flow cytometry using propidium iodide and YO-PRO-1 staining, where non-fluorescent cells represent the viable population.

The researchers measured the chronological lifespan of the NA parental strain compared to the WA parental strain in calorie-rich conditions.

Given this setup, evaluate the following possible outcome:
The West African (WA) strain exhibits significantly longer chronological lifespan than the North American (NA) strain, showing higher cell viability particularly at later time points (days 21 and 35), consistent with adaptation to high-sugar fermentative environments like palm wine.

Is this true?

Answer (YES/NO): NO